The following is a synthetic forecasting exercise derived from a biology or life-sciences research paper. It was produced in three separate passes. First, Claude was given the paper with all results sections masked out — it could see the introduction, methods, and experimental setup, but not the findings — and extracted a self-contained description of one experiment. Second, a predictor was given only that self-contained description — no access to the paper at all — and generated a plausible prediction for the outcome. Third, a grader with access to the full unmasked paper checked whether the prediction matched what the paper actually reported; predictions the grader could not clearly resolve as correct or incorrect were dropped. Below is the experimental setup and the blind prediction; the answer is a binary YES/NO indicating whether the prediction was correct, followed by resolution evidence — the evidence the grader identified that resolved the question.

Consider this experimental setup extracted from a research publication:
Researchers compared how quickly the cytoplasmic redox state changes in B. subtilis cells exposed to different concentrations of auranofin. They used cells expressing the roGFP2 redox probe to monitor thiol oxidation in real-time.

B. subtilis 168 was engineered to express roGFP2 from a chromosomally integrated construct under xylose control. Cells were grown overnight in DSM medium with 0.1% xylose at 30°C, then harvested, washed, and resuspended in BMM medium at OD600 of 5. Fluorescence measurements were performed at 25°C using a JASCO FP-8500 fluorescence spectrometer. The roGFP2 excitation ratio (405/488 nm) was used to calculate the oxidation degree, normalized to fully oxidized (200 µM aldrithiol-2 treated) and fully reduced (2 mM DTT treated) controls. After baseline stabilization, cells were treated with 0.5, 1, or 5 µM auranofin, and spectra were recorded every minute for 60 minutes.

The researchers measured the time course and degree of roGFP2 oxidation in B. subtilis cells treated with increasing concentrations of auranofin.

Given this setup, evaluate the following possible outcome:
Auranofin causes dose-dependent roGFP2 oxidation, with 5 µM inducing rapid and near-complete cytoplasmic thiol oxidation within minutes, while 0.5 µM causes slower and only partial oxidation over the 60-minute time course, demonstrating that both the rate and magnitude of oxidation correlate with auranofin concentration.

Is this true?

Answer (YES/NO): NO